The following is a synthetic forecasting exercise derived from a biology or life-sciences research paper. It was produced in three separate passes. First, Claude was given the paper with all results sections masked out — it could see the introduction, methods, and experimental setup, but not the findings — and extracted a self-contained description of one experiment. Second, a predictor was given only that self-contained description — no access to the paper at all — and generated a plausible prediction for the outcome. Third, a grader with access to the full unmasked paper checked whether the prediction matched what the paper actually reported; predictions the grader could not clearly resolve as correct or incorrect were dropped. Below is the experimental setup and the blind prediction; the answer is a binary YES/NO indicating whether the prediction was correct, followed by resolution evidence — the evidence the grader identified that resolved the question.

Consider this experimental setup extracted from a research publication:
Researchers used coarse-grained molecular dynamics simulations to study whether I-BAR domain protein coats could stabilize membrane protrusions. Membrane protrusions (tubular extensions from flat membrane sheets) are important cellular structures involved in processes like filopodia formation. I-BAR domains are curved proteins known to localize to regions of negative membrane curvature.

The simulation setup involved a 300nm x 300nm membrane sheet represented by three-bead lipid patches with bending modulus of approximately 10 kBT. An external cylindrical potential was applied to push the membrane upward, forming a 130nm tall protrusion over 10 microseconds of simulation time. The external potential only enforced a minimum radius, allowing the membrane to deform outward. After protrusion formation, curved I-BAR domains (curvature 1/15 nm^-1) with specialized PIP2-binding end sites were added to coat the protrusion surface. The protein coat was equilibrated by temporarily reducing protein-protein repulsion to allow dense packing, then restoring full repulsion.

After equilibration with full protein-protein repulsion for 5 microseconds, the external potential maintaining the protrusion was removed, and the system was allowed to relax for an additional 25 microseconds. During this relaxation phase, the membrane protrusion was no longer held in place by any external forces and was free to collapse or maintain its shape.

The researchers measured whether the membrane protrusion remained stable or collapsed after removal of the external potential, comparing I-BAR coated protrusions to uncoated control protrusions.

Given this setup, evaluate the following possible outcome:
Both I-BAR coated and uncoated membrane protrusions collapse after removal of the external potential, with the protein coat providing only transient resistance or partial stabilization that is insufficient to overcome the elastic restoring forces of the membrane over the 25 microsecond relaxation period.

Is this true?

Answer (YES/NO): NO